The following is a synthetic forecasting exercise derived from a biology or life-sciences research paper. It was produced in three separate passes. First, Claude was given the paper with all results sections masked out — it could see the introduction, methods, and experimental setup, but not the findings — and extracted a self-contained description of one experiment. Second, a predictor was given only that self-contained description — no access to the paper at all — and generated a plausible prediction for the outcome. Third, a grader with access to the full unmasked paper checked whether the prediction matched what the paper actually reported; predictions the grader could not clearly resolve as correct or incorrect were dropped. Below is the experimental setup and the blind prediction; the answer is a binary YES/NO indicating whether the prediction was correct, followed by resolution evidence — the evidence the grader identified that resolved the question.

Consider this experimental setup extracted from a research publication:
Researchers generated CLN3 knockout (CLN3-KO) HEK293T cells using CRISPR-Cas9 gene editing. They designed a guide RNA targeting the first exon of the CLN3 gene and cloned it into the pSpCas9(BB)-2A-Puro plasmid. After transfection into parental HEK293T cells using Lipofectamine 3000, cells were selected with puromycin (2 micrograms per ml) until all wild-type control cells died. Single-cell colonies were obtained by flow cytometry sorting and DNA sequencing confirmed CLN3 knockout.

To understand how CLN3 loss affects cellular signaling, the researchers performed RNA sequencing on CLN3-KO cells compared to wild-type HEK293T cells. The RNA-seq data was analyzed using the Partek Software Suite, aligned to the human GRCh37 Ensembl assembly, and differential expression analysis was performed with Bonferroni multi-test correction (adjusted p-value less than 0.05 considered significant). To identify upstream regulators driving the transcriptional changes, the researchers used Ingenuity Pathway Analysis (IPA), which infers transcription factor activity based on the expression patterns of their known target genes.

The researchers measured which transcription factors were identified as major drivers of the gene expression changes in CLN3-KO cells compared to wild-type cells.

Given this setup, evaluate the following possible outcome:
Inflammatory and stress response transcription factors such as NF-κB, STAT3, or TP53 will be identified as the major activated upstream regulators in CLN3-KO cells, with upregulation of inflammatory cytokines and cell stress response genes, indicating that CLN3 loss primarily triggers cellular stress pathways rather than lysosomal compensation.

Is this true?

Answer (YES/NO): NO